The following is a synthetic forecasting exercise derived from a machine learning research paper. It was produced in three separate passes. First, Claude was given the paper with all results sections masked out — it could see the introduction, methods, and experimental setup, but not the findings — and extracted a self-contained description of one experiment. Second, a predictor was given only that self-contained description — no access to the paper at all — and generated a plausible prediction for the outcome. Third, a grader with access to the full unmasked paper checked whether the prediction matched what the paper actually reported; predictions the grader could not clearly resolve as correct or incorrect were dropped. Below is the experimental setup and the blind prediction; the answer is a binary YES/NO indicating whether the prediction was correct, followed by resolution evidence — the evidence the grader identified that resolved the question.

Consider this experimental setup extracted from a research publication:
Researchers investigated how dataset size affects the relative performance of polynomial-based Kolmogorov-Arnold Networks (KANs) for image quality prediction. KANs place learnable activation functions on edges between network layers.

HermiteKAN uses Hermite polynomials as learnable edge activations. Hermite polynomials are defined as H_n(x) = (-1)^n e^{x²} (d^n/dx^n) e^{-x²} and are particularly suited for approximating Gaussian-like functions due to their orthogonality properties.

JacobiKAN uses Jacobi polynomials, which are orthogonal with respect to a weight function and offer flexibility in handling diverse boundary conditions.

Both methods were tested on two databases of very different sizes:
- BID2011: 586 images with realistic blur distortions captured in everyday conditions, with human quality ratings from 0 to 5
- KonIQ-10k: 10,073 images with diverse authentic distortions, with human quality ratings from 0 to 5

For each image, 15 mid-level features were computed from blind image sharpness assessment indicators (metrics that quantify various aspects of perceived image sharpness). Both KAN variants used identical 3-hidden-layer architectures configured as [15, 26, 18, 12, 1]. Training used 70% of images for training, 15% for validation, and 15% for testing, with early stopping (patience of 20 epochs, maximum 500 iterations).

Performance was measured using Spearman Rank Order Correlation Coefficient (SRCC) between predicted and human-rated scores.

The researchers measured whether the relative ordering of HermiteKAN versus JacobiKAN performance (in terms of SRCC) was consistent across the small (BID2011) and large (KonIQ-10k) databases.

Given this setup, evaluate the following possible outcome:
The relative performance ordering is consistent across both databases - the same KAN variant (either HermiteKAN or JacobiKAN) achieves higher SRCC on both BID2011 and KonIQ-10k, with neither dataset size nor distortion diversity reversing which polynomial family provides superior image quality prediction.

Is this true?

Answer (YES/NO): YES